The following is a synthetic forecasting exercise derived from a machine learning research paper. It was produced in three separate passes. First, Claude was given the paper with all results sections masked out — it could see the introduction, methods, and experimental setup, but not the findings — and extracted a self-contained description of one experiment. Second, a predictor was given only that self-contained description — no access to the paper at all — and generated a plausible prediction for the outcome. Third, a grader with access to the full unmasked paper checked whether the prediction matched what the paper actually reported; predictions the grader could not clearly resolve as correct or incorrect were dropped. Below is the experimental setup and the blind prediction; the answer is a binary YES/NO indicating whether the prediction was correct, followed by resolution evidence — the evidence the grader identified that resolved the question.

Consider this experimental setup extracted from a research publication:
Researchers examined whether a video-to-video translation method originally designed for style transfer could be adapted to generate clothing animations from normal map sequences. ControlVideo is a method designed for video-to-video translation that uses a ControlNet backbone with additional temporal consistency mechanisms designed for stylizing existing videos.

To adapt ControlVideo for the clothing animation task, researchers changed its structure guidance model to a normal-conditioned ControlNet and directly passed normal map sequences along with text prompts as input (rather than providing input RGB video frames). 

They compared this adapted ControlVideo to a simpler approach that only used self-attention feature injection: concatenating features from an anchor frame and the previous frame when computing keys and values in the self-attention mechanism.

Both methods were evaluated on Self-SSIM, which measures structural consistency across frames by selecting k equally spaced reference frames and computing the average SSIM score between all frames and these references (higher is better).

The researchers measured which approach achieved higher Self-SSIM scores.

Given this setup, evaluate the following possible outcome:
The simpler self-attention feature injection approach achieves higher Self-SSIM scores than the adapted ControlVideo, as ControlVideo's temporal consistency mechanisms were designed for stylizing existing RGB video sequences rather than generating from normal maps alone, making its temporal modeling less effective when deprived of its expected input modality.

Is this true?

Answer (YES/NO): NO